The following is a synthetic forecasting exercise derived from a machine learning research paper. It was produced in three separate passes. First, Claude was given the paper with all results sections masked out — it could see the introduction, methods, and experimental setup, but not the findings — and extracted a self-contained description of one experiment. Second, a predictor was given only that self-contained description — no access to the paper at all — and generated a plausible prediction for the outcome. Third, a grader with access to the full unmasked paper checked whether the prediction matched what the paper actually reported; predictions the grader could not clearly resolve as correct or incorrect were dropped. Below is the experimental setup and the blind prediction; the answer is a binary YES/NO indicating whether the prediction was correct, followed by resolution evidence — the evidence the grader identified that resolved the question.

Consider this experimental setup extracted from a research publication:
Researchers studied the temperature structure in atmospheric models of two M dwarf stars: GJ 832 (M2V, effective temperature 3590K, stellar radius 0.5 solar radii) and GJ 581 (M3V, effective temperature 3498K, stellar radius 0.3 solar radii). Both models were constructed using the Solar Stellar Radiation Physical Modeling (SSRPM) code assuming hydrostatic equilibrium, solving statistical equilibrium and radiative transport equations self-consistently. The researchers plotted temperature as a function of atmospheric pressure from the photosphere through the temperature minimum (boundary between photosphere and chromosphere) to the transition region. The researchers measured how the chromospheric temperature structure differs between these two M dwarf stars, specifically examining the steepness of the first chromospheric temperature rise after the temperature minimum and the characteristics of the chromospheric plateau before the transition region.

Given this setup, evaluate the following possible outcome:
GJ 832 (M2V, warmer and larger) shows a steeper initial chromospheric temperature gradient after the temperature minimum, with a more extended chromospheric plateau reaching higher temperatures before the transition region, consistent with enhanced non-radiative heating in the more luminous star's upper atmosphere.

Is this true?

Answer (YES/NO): NO